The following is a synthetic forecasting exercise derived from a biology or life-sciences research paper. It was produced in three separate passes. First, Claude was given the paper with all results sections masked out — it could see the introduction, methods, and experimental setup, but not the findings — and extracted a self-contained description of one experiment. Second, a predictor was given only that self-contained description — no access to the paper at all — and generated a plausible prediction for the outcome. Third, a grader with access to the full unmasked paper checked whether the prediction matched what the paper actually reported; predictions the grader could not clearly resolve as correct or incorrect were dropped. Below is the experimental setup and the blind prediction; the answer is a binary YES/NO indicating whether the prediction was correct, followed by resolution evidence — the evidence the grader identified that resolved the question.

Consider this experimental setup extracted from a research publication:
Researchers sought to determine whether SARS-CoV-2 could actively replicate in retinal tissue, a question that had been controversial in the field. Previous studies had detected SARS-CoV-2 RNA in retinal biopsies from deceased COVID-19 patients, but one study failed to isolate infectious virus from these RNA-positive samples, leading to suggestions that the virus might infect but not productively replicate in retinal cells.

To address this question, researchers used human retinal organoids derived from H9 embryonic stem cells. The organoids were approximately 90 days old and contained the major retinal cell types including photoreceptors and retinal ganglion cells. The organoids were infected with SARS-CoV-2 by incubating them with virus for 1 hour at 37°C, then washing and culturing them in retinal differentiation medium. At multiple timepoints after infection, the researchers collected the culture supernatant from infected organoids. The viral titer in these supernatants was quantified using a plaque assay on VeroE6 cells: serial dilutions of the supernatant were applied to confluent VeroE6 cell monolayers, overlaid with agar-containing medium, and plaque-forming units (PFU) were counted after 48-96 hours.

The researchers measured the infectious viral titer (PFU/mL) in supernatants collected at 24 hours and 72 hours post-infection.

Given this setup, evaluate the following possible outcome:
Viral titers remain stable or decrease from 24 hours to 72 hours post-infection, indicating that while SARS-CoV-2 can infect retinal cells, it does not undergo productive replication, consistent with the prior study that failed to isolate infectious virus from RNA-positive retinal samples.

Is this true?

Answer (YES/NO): NO